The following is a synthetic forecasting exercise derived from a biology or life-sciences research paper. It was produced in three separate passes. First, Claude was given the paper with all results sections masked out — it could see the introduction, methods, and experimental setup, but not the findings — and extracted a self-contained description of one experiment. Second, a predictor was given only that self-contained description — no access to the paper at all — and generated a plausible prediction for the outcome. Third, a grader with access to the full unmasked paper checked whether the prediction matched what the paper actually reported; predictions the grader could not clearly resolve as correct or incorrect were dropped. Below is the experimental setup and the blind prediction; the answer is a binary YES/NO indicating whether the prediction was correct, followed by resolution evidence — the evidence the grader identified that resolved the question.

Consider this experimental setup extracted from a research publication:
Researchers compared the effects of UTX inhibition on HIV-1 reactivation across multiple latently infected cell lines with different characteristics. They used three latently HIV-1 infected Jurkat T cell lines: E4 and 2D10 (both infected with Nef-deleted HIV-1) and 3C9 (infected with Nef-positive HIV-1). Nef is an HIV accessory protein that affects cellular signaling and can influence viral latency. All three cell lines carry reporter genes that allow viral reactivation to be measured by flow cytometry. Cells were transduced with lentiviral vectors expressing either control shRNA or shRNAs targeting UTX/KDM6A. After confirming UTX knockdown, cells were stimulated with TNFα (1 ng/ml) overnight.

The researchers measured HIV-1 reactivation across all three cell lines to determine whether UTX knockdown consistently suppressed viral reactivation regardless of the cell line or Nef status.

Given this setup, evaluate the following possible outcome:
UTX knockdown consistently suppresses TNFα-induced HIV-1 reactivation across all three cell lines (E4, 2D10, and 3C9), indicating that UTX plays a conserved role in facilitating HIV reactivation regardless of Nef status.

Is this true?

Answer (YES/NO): YES